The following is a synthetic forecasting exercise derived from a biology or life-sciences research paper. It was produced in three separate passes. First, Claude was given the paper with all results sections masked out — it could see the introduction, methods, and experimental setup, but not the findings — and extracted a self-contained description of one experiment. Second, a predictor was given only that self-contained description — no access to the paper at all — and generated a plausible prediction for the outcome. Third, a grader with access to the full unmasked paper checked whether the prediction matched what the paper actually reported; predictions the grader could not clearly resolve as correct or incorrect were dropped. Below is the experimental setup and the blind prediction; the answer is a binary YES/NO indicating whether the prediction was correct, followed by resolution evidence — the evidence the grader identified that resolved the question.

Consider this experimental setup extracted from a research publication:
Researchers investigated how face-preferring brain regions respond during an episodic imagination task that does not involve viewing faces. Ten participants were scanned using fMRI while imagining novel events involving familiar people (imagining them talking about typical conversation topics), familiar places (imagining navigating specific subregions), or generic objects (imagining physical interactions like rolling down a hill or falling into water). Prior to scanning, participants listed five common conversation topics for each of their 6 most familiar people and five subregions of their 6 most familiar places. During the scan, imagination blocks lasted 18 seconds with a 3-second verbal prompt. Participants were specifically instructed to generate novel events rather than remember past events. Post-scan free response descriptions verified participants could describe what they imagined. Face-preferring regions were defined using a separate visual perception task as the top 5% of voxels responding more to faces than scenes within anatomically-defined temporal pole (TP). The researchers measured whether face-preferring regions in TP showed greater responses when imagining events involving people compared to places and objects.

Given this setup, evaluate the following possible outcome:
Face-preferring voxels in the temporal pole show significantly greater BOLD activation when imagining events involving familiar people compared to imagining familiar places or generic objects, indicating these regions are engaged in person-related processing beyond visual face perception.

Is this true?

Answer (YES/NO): YES